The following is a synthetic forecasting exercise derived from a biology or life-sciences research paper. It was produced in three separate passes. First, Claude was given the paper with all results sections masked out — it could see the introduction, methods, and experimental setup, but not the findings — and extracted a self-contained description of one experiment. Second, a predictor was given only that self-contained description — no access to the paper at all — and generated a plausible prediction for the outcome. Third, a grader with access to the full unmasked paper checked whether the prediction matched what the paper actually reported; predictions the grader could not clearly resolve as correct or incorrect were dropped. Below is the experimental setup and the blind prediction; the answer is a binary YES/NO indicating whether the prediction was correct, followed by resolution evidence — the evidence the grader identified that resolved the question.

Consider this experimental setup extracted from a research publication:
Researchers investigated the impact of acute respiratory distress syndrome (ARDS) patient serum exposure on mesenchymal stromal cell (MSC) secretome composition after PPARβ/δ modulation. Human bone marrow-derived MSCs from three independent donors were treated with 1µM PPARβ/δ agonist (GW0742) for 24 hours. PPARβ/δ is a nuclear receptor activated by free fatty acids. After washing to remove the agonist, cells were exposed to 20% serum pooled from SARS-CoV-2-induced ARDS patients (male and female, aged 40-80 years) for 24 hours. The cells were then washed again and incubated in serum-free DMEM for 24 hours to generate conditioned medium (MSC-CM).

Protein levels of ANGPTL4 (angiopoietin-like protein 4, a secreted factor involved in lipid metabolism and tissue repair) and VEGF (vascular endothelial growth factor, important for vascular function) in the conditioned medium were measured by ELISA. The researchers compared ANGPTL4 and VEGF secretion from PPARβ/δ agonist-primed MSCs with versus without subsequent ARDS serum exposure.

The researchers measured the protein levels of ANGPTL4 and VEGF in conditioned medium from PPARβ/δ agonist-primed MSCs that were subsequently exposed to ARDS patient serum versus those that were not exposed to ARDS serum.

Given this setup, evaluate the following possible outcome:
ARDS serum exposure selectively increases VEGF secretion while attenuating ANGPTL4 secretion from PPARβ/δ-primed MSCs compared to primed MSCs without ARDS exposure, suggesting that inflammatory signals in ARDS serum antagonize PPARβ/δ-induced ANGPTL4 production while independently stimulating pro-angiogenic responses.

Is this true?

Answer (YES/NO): NO